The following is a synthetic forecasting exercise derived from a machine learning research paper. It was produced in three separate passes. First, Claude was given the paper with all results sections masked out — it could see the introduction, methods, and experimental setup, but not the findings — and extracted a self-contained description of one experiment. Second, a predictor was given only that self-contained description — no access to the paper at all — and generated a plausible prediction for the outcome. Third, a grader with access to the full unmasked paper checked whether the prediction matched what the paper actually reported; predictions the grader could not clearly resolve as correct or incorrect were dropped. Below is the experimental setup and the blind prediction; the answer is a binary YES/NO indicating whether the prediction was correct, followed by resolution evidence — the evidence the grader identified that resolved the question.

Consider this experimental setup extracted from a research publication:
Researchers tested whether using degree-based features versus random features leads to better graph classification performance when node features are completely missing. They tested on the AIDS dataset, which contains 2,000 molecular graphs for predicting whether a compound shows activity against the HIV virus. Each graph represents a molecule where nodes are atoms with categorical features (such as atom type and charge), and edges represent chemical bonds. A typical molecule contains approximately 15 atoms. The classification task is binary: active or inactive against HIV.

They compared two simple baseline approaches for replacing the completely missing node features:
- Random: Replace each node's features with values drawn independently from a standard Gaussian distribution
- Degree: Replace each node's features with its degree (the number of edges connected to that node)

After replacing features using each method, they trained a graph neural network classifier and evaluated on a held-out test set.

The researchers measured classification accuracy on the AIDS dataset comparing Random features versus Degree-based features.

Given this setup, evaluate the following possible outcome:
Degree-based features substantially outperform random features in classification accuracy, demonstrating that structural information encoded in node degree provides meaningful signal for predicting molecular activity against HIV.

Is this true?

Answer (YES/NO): NO